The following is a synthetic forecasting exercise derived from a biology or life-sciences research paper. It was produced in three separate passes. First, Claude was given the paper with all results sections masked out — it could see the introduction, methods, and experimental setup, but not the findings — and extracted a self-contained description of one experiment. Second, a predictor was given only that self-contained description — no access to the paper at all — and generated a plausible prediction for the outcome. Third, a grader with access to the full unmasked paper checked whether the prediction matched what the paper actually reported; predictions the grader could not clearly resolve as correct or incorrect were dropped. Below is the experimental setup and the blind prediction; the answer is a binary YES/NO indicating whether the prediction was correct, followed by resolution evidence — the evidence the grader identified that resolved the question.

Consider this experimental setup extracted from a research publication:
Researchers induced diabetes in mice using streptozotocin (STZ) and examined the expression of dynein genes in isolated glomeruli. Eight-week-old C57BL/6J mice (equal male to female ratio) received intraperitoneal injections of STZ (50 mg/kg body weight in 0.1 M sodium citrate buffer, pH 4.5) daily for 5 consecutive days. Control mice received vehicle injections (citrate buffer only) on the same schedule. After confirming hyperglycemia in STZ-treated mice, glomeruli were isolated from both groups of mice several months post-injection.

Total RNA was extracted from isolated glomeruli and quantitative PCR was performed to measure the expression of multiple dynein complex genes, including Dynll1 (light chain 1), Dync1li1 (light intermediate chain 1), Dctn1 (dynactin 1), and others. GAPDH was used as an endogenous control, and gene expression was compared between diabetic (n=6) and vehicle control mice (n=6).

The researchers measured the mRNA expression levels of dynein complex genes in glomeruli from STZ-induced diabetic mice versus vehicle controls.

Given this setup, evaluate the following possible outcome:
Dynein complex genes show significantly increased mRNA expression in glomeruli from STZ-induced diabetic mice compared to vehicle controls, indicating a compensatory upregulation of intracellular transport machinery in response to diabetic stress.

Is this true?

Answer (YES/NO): YES